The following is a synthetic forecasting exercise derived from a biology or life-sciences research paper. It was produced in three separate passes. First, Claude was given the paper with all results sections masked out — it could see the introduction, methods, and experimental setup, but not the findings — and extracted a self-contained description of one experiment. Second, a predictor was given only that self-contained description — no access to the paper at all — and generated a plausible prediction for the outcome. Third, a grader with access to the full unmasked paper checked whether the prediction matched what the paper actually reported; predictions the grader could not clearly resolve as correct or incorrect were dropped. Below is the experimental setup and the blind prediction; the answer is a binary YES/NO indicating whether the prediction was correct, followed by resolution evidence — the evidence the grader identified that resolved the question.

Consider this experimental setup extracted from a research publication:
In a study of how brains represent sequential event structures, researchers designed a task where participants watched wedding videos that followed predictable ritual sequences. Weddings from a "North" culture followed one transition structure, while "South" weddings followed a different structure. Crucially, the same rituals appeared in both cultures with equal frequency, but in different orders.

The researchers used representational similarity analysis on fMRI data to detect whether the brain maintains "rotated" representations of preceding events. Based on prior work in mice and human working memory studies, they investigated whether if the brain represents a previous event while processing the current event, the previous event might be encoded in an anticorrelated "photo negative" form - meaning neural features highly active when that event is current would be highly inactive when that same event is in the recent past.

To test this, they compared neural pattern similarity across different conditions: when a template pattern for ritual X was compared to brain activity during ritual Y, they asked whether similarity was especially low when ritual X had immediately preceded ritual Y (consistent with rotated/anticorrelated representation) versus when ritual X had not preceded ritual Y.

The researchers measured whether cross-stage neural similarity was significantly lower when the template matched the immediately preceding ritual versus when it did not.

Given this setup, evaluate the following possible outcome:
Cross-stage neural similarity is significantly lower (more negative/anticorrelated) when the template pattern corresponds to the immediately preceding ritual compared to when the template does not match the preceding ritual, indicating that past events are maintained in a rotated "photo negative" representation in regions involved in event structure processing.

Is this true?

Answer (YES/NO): YES